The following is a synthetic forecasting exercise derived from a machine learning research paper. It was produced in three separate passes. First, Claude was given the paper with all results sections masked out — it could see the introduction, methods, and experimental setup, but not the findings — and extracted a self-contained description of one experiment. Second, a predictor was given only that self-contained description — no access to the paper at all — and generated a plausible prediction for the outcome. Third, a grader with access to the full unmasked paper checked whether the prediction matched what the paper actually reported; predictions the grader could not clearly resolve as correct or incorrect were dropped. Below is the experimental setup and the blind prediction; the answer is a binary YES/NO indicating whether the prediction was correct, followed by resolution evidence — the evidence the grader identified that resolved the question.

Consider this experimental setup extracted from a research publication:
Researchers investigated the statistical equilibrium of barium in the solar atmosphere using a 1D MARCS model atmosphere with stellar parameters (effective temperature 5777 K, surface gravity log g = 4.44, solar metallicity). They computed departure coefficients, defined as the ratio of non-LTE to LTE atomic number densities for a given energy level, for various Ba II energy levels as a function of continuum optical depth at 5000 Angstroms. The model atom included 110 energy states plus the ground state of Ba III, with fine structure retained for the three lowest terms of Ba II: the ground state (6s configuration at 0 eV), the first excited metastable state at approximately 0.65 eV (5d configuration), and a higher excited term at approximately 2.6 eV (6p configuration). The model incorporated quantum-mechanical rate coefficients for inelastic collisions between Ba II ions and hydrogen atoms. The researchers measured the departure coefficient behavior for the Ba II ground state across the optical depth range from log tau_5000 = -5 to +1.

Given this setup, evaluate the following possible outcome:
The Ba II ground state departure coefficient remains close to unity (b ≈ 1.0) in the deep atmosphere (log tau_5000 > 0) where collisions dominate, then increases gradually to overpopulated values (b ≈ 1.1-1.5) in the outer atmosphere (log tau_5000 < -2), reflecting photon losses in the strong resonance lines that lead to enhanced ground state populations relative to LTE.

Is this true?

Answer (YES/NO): NO